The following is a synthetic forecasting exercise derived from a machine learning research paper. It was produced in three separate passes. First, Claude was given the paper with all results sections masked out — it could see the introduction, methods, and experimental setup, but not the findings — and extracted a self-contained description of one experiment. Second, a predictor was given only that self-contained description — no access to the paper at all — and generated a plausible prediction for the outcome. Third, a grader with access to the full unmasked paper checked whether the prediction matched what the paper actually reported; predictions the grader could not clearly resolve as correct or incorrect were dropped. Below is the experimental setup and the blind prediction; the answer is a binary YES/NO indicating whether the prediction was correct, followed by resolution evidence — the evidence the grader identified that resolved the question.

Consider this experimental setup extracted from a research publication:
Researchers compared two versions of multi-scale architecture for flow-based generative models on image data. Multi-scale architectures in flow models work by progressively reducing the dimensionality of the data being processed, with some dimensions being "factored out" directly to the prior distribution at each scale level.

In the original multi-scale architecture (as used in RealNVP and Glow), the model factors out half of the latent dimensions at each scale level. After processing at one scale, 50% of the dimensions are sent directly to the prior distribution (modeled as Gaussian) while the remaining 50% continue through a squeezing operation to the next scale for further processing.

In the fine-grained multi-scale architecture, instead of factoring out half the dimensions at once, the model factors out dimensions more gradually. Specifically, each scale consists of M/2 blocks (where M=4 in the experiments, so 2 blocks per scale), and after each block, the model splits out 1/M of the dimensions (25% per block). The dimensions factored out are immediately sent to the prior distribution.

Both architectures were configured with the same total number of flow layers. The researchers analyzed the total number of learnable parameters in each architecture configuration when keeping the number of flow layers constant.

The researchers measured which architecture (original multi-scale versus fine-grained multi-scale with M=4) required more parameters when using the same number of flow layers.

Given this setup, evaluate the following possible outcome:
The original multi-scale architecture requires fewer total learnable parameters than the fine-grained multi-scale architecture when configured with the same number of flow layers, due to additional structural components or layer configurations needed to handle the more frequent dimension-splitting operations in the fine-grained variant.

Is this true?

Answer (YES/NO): NO